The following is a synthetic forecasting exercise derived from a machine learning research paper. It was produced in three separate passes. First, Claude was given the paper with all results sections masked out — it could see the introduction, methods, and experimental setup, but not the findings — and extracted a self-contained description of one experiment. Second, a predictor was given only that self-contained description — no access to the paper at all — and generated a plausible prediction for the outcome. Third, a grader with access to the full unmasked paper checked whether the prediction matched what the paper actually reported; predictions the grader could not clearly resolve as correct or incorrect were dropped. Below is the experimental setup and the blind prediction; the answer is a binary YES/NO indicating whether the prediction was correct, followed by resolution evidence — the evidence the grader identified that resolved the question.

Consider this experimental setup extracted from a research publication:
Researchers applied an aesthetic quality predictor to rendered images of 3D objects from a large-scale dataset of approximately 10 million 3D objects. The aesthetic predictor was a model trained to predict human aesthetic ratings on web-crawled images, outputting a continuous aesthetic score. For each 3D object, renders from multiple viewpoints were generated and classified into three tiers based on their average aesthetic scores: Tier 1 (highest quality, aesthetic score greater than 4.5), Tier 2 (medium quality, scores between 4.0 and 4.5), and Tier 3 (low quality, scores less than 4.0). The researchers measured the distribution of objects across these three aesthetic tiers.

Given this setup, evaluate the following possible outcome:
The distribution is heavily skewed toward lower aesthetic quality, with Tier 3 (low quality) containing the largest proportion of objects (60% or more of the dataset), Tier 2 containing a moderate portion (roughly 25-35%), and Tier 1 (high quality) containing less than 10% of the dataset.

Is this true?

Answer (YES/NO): NO